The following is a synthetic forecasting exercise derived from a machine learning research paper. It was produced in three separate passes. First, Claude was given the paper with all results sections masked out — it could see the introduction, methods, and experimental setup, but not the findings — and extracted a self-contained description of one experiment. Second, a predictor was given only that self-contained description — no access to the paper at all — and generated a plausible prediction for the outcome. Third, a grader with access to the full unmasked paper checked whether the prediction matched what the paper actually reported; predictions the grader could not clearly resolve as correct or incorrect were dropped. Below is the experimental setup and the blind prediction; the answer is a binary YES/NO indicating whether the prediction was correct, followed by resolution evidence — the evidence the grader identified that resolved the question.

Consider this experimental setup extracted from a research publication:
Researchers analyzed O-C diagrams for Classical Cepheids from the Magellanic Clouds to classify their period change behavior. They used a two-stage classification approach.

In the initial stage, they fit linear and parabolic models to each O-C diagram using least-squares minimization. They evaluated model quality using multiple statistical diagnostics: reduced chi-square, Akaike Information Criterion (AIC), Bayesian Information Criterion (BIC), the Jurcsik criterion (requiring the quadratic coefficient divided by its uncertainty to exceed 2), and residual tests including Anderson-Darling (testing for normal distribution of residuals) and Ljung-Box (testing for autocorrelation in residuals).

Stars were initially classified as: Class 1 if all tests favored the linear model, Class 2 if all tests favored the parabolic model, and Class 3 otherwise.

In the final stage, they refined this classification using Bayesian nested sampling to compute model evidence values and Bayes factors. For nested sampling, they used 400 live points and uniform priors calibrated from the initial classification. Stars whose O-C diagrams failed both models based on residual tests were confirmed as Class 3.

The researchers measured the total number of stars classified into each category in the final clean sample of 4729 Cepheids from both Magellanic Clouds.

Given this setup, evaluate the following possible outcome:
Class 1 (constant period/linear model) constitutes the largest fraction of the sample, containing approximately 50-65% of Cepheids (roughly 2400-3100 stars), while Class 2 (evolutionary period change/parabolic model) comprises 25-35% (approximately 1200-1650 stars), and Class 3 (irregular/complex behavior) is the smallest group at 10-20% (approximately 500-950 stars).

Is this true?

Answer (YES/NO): NO